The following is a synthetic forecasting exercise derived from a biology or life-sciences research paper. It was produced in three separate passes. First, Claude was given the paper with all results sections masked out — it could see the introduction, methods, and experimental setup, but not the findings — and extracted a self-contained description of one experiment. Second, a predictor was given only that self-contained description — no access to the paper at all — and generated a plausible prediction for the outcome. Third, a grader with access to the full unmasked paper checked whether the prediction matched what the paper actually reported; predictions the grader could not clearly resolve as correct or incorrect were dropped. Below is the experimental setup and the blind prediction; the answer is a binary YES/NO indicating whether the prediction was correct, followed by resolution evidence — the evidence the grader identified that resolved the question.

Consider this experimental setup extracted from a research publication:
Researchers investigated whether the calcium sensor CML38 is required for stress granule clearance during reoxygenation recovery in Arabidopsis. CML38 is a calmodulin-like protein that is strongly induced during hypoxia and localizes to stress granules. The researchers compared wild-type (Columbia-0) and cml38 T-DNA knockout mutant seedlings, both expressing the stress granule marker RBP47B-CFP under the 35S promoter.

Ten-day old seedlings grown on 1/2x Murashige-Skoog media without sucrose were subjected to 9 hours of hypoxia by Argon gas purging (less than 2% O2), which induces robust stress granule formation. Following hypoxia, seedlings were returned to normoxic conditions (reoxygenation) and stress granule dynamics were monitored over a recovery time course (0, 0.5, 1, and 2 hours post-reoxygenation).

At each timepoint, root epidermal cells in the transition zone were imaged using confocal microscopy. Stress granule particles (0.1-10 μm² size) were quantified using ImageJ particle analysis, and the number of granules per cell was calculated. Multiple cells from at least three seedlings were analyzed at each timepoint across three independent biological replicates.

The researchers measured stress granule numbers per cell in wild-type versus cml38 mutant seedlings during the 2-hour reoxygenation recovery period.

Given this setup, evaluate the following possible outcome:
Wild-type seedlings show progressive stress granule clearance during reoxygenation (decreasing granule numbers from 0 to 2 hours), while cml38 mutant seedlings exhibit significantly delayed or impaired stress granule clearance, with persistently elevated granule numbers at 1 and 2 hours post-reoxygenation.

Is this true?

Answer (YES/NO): NO